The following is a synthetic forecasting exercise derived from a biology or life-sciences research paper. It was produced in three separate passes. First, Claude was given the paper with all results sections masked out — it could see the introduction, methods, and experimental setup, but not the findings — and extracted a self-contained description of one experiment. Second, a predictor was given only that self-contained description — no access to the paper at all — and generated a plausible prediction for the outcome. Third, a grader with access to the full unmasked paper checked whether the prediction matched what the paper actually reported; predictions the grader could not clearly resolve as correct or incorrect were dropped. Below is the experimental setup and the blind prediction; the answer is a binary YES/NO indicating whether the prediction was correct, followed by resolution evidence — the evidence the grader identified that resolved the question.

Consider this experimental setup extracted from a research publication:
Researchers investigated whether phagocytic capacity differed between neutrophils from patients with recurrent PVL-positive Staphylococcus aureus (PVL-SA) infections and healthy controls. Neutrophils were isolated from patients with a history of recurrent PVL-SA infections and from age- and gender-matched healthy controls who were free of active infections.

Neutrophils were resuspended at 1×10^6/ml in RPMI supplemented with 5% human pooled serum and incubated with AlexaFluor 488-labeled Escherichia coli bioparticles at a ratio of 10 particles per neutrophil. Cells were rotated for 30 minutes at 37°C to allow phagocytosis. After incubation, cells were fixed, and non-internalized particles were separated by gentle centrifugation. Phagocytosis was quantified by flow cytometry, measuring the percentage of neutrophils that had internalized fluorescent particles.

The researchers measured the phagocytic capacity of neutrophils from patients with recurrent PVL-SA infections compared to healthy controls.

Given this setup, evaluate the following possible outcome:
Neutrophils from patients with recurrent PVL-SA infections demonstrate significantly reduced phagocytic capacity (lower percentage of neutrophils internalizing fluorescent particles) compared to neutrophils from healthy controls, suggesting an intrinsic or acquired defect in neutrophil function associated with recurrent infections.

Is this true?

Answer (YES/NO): NO